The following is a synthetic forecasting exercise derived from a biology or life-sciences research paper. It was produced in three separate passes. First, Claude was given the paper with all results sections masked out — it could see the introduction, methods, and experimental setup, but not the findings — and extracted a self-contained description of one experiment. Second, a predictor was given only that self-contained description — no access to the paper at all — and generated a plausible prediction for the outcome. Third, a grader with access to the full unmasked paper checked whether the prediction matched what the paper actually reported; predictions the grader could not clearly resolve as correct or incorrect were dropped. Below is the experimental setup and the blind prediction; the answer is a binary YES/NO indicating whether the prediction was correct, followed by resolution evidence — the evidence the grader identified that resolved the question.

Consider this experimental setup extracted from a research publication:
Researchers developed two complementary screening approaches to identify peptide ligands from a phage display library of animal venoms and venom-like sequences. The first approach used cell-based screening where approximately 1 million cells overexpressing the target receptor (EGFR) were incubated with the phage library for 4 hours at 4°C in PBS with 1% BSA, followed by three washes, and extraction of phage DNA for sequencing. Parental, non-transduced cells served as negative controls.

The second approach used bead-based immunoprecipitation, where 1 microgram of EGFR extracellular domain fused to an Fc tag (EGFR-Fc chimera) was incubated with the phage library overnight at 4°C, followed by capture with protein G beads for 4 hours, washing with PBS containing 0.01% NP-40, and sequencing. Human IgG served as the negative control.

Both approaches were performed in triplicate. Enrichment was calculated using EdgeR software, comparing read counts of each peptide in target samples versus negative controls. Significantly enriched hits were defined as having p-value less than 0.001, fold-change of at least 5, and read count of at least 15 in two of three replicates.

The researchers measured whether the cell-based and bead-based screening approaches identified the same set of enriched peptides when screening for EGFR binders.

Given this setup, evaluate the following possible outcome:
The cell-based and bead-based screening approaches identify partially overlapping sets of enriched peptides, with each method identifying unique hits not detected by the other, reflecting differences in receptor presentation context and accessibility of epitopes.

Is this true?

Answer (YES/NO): NO